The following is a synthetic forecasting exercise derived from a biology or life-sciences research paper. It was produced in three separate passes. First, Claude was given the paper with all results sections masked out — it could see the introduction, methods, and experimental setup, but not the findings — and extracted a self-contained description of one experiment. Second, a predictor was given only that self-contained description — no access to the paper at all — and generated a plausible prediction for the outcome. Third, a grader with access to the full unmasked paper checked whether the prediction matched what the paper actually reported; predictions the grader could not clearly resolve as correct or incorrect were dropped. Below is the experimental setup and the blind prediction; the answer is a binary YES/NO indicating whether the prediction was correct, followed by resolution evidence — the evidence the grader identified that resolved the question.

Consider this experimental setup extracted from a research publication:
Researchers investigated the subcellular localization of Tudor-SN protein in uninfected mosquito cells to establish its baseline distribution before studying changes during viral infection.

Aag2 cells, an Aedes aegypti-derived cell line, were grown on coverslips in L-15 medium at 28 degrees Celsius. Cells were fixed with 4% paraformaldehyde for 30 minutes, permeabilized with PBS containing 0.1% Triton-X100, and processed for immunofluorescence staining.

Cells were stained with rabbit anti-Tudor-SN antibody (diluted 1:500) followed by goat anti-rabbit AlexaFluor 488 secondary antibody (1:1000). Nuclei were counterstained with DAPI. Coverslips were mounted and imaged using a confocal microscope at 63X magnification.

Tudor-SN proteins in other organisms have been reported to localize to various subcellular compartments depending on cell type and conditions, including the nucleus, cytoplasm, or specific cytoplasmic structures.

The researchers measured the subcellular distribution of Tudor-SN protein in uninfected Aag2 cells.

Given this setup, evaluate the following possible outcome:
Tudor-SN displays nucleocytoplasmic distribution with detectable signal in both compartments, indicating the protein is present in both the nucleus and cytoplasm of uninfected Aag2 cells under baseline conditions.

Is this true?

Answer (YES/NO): NO